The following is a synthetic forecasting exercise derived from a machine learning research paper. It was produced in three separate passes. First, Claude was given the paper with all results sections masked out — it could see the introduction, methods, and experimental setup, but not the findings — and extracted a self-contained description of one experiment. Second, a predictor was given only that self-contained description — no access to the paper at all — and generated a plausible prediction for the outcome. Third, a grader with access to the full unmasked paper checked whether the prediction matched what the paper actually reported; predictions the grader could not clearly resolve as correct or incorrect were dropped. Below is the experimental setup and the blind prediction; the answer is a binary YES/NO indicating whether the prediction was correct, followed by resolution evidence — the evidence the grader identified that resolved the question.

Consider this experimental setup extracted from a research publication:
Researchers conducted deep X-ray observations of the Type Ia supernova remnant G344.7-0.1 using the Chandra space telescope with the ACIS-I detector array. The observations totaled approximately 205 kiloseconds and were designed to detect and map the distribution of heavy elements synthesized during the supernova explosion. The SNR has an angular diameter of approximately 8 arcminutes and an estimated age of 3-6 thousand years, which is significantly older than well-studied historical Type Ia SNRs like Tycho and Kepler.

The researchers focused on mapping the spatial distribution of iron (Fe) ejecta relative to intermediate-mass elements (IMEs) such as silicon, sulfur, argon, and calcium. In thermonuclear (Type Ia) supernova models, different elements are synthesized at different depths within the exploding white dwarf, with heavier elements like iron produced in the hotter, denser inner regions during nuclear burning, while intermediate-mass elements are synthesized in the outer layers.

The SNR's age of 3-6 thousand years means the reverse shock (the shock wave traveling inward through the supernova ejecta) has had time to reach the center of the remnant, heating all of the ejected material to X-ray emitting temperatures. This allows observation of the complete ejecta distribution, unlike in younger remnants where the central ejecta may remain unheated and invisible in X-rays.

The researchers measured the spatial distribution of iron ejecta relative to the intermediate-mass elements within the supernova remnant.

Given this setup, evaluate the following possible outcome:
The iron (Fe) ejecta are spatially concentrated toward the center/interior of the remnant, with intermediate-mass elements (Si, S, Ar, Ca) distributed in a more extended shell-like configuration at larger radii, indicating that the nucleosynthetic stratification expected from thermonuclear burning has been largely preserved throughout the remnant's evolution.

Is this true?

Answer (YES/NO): YES